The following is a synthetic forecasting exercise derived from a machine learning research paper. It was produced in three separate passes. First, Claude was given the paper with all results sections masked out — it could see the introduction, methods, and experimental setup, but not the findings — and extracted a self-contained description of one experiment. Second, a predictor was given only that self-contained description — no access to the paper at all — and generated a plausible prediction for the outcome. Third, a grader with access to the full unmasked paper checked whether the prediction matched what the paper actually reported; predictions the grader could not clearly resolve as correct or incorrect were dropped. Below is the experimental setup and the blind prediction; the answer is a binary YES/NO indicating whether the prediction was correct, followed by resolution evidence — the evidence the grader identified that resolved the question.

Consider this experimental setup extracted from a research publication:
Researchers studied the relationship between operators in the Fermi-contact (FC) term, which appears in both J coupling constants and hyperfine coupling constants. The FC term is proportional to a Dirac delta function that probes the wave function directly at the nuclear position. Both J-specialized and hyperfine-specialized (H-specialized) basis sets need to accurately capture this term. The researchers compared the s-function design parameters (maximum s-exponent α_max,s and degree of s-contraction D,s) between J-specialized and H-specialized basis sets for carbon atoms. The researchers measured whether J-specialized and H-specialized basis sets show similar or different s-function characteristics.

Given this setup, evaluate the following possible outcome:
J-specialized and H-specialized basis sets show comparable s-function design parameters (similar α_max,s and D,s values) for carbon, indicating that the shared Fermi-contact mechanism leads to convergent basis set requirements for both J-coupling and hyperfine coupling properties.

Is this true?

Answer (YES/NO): YES